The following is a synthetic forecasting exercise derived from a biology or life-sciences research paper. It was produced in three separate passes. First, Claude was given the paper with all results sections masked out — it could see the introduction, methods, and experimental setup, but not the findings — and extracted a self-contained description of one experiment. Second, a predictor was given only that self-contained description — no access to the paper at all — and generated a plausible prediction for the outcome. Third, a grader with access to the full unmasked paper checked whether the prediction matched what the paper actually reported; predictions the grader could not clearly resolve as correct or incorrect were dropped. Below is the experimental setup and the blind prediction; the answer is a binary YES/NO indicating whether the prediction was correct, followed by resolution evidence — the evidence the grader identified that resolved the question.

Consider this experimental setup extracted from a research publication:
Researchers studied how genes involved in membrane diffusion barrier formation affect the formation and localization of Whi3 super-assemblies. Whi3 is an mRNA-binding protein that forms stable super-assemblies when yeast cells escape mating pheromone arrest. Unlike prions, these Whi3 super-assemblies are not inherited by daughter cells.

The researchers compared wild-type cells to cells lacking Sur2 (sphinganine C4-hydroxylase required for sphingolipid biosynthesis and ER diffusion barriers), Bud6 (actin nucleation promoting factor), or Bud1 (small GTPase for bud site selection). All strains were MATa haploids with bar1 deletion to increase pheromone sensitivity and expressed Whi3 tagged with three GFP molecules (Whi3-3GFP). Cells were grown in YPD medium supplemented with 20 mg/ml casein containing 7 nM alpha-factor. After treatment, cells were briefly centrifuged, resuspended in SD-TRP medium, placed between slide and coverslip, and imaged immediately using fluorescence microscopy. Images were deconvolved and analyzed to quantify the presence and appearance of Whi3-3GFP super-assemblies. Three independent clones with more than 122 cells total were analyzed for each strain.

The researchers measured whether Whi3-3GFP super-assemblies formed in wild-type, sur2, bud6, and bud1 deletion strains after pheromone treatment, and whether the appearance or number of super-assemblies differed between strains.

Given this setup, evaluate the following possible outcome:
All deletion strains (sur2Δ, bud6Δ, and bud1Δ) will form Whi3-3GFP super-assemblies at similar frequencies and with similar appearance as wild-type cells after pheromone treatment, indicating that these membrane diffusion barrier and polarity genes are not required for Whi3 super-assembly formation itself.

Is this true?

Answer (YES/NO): NO